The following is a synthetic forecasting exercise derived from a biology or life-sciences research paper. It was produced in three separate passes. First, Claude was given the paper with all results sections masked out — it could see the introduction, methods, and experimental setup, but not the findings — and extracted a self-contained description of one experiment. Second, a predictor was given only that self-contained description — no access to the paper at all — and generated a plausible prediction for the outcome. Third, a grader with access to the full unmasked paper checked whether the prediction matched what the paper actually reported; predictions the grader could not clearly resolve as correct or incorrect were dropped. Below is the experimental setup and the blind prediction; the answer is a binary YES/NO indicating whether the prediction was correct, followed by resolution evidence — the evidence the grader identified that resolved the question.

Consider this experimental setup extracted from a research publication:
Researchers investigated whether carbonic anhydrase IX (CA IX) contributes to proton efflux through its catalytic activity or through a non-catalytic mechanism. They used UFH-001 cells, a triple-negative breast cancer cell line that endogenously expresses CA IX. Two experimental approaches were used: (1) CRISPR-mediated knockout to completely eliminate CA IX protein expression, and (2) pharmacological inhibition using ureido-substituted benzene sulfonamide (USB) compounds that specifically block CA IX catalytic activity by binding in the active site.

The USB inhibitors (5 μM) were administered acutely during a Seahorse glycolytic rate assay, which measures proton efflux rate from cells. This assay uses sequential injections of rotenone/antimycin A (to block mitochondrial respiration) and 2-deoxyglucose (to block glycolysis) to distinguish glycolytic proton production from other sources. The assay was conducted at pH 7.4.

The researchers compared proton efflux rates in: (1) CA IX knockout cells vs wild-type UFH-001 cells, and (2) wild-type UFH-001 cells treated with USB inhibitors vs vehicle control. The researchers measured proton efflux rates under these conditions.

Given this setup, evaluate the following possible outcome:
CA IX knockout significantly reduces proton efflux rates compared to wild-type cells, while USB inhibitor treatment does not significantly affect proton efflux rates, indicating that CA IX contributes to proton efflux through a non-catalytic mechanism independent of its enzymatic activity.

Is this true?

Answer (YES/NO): YES